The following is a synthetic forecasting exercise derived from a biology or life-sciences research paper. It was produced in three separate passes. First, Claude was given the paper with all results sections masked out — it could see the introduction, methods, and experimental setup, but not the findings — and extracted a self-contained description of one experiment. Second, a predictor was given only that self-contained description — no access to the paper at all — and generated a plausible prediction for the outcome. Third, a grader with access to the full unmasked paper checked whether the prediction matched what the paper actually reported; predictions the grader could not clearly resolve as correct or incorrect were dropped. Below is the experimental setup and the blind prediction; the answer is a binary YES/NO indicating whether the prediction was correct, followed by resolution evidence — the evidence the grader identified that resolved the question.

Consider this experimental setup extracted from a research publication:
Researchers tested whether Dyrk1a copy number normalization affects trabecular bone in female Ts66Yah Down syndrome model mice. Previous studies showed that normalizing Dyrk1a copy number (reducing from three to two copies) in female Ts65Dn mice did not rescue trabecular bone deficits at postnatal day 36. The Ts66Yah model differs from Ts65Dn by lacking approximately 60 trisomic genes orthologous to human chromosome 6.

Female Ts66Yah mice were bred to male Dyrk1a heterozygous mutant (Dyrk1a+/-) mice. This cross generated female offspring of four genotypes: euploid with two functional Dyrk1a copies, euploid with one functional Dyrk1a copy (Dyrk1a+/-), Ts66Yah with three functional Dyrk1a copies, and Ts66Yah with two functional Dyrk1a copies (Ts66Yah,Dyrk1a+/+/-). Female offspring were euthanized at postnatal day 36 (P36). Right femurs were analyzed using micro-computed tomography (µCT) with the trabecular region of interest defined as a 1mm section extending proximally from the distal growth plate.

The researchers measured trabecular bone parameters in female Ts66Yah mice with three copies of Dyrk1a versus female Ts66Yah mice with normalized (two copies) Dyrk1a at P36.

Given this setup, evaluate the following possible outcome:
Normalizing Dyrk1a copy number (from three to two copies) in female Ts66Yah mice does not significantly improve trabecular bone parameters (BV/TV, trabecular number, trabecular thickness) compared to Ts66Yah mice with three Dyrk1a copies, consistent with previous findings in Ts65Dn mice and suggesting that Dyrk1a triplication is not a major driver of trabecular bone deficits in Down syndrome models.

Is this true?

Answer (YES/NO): NO